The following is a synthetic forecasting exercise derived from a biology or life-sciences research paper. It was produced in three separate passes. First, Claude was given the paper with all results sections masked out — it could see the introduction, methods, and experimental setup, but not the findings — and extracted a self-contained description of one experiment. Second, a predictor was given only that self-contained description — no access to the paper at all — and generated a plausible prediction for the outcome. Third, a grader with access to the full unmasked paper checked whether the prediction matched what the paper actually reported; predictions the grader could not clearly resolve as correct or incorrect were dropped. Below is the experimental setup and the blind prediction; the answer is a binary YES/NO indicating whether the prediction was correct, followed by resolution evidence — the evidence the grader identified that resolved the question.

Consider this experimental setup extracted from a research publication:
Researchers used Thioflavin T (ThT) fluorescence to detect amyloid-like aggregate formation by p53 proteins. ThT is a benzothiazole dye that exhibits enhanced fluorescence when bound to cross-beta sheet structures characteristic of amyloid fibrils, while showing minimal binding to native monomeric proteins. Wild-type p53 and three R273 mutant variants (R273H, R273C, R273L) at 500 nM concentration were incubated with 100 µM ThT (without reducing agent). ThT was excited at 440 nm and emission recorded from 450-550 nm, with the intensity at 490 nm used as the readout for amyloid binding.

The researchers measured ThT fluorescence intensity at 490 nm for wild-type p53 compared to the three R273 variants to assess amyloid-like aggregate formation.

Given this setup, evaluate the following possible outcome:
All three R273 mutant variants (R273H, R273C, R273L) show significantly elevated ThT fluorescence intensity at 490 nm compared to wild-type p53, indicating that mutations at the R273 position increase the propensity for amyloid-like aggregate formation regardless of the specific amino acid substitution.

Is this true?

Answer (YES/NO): NO